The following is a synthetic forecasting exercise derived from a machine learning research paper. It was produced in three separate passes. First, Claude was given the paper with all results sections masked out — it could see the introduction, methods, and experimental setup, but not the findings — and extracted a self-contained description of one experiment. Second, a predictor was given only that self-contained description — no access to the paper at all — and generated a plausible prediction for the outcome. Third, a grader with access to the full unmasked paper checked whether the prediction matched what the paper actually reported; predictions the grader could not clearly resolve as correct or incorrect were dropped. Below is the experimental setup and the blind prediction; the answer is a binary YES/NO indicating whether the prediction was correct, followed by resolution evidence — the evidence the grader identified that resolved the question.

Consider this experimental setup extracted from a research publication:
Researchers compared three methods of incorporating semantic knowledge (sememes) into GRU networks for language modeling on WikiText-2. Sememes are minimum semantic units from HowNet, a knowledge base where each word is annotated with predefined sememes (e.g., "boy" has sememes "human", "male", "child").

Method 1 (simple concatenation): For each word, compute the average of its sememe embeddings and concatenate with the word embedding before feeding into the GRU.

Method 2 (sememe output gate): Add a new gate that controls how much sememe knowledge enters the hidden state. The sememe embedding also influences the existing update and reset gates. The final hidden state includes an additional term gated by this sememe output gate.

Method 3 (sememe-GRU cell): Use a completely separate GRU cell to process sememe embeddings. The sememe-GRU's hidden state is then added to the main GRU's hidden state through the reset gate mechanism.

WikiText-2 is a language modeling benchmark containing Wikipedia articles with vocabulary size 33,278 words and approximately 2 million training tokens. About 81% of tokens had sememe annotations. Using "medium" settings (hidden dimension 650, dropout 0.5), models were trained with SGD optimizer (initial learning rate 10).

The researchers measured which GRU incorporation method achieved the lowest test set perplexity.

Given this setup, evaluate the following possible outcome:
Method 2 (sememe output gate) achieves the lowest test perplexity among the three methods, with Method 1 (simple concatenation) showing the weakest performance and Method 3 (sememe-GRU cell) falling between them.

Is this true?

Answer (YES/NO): YES